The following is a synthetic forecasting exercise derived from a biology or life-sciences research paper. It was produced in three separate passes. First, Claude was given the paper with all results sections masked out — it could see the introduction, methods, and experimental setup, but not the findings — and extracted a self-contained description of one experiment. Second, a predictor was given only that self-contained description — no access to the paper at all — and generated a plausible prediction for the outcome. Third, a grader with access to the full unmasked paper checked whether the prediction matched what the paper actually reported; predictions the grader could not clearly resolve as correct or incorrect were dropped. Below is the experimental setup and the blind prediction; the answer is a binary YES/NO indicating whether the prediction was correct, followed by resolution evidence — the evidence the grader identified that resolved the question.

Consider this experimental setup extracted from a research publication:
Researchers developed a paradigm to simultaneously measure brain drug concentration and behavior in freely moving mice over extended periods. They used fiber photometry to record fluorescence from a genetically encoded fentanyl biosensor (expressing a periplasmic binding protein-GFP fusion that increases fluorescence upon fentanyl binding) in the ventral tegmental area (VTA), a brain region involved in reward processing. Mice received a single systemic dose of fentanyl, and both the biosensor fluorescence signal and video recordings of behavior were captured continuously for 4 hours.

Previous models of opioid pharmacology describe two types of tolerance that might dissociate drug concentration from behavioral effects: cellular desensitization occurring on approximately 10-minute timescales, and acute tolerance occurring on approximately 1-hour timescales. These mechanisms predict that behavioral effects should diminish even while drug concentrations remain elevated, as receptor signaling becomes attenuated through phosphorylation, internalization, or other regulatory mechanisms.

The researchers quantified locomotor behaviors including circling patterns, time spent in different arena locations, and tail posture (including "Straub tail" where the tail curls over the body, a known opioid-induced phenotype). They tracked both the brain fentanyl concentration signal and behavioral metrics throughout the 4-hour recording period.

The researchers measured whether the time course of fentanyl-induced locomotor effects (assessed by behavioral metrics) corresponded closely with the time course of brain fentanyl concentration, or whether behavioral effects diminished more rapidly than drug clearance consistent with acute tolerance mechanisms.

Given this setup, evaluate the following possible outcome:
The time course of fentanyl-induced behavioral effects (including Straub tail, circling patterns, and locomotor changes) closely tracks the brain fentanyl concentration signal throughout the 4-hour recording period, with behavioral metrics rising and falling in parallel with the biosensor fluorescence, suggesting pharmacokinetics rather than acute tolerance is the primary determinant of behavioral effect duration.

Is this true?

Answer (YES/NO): YES